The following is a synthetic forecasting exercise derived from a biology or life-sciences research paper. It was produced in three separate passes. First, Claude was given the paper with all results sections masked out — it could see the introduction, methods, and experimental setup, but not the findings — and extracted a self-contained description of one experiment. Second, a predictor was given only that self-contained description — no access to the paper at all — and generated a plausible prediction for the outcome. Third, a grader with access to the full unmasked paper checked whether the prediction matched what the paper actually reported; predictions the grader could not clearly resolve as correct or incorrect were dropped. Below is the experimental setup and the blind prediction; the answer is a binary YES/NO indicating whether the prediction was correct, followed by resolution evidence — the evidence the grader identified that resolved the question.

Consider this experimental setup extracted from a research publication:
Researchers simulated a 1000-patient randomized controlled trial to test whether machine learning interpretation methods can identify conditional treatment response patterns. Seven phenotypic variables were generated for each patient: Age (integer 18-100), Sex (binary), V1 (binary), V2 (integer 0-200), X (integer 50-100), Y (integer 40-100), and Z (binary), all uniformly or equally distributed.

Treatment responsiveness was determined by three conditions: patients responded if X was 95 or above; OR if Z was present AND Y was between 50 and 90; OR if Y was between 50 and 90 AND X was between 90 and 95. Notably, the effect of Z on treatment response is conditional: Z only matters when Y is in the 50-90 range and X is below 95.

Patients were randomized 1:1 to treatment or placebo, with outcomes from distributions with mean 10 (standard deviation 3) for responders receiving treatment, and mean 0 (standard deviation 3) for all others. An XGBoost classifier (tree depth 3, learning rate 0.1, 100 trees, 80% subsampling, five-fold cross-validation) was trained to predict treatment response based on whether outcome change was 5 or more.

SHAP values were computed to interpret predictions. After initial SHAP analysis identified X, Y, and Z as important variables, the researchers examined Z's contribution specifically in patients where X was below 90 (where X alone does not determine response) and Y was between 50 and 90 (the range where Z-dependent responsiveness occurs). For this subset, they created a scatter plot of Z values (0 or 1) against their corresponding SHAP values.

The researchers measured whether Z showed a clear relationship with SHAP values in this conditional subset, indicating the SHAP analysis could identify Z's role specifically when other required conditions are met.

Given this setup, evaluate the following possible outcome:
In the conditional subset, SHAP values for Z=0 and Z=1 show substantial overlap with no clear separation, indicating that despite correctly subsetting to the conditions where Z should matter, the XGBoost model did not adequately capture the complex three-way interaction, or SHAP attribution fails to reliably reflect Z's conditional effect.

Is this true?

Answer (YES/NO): NO